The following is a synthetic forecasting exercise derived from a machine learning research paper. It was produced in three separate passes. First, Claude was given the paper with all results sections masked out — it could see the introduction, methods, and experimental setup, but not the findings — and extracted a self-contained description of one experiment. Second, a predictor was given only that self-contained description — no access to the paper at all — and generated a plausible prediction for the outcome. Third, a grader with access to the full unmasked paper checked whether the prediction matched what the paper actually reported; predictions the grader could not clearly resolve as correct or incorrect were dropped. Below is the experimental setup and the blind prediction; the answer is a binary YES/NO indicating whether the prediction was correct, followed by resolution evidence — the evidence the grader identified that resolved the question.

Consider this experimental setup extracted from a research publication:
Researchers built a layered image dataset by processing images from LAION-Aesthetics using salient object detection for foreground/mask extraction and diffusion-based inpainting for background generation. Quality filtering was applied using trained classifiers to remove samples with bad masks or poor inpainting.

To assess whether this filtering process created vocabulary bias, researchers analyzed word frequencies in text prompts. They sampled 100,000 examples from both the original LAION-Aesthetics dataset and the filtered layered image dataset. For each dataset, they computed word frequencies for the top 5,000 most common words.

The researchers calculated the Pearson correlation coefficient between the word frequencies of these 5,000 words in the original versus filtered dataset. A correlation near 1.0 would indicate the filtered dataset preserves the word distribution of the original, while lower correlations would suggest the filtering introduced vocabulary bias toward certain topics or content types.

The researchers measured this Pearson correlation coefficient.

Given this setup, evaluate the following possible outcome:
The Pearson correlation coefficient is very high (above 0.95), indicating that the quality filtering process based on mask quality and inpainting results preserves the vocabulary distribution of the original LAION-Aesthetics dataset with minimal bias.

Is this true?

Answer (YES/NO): NO